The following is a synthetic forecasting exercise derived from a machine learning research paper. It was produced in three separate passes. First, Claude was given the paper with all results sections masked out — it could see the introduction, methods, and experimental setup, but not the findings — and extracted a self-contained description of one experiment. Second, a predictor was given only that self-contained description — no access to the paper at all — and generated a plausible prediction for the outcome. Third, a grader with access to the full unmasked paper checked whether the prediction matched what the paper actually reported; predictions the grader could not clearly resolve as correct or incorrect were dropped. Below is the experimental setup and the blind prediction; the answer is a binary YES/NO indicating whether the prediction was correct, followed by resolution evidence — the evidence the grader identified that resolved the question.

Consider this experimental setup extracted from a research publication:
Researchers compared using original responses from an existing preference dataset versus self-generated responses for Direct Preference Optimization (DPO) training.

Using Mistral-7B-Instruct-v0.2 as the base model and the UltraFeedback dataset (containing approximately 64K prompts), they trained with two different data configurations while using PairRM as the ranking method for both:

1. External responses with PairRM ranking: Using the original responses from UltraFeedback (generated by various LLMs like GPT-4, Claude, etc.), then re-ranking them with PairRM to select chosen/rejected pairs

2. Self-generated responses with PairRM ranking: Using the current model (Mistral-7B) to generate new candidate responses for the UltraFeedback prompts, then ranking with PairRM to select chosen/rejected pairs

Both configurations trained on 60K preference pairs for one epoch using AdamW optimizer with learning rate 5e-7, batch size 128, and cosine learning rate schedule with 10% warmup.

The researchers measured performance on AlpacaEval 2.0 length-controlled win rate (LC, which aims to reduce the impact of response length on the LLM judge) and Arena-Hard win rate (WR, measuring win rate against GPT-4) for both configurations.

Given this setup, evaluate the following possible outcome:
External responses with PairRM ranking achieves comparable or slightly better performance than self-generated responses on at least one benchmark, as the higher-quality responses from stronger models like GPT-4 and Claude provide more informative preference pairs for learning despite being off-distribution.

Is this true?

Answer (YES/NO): NO